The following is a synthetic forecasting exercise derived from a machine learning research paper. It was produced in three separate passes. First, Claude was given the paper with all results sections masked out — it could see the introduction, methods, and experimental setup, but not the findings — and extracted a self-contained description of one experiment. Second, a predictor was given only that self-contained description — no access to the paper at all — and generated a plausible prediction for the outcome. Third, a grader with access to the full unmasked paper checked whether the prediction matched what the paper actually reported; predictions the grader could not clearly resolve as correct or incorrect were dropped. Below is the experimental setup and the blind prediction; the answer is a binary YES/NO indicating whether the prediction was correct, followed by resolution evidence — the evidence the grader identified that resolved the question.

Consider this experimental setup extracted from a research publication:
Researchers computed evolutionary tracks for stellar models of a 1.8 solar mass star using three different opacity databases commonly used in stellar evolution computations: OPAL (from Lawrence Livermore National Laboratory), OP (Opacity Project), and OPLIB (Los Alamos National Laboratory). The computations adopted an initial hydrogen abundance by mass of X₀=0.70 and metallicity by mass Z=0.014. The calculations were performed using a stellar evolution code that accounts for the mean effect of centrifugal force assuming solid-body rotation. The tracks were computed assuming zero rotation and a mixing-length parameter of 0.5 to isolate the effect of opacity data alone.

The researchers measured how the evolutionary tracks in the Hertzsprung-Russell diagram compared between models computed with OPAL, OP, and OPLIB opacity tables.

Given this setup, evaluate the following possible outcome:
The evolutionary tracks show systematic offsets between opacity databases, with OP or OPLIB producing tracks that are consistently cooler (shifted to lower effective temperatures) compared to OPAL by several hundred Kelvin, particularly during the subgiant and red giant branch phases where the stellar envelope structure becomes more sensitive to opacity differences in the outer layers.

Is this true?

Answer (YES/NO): NO